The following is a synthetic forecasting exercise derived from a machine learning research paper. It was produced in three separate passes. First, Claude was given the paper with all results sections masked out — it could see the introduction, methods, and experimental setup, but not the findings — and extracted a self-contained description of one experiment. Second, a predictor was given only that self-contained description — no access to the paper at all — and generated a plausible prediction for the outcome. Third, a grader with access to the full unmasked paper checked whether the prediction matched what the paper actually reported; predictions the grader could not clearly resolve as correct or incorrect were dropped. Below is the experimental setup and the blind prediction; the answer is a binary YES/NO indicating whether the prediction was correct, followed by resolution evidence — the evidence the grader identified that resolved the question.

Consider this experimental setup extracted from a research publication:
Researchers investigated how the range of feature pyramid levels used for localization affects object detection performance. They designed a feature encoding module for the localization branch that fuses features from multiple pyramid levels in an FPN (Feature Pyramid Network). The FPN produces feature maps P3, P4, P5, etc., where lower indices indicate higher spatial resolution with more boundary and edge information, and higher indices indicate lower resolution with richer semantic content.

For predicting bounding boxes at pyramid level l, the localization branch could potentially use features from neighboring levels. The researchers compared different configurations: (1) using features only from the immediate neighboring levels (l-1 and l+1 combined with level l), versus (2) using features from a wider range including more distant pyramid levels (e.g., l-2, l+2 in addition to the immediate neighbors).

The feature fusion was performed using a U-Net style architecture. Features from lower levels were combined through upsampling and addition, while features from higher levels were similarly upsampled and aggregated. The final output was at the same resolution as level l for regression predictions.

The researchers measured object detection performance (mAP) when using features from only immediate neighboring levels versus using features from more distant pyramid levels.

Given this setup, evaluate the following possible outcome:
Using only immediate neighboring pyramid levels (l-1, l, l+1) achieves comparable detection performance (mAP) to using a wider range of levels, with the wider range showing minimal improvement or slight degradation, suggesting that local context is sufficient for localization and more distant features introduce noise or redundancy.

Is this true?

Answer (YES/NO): YES